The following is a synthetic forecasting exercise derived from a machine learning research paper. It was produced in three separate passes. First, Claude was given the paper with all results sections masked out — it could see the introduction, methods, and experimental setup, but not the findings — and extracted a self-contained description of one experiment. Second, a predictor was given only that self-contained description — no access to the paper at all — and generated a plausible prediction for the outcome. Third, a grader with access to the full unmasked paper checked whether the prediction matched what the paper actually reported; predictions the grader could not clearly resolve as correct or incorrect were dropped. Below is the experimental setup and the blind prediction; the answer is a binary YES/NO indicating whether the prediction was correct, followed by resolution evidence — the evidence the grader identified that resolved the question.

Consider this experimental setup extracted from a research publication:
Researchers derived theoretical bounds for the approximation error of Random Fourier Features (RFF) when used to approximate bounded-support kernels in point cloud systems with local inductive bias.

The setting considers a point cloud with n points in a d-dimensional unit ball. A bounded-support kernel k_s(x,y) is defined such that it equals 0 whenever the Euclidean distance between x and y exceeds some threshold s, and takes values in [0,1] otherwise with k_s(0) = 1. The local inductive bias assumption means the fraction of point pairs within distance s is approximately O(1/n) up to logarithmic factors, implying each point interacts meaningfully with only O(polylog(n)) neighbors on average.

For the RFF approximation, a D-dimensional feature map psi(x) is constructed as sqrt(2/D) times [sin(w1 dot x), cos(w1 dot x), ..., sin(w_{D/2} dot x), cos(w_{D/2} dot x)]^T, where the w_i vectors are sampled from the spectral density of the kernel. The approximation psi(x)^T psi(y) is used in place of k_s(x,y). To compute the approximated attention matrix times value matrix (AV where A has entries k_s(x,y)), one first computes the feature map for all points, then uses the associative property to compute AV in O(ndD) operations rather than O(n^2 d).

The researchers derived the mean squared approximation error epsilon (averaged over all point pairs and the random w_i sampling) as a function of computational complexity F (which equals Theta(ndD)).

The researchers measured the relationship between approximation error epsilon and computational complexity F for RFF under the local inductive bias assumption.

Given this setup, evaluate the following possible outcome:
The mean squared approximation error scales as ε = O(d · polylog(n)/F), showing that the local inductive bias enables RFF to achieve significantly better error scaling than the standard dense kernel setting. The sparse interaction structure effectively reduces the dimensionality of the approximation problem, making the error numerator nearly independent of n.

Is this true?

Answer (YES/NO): NO